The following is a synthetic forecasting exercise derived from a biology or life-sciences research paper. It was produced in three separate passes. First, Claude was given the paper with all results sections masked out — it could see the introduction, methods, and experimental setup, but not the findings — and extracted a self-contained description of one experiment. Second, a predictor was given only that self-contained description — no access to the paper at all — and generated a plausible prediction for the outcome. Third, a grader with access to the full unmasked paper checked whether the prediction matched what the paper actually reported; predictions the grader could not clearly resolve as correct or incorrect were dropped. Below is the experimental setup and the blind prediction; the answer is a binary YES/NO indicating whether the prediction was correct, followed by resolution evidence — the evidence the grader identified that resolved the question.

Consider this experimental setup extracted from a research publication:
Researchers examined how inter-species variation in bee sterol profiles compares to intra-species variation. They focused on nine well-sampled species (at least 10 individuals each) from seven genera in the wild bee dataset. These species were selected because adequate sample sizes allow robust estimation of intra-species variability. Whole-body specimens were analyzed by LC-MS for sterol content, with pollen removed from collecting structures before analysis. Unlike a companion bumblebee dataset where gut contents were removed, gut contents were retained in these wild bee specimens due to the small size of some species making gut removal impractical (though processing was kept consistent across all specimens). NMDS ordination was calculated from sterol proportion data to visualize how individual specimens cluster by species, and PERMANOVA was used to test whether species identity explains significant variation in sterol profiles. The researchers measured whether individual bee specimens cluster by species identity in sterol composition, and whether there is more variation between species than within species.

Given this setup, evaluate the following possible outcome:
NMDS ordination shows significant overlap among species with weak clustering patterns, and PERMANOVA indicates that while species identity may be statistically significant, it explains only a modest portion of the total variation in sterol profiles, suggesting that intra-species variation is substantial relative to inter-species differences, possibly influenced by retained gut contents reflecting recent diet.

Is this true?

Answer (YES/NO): NO